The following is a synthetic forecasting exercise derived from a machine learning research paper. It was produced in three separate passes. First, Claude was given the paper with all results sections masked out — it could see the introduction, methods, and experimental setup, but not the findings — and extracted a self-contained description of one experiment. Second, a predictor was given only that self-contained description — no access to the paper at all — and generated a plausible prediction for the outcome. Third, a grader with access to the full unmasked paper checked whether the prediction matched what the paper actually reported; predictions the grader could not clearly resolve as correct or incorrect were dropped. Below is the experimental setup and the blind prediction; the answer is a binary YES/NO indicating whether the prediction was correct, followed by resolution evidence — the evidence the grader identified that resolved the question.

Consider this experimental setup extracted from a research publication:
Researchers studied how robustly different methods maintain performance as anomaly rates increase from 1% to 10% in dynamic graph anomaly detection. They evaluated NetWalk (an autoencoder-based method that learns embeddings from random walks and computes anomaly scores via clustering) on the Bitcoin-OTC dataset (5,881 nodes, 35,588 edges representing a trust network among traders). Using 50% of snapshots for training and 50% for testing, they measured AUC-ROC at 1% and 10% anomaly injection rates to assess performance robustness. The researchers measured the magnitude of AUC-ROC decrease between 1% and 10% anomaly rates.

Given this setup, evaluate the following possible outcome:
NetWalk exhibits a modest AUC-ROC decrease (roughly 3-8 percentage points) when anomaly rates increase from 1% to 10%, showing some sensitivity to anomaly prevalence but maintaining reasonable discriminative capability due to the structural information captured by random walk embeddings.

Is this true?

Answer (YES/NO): NO